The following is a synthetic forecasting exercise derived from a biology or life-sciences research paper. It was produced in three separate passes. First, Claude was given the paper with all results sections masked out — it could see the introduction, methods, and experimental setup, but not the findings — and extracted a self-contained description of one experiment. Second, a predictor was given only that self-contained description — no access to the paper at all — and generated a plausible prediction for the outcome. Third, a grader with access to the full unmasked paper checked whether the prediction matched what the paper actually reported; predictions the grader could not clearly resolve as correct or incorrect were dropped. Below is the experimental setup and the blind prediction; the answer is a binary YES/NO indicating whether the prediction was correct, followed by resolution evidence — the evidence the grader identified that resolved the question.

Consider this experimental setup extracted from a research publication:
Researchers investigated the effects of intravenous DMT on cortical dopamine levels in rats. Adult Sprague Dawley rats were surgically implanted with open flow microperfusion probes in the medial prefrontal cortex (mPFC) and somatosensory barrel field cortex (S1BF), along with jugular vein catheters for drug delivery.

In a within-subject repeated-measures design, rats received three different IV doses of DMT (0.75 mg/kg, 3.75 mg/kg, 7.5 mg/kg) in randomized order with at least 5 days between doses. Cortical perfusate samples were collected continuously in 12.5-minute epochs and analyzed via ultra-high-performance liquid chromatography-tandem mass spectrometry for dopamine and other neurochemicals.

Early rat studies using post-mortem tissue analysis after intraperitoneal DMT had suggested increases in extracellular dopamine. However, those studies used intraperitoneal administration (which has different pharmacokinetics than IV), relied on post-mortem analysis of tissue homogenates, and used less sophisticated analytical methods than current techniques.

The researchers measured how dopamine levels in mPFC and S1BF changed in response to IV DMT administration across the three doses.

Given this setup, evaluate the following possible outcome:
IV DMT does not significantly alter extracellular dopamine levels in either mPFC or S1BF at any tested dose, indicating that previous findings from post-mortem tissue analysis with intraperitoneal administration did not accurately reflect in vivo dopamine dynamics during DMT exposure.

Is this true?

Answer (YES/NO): NO